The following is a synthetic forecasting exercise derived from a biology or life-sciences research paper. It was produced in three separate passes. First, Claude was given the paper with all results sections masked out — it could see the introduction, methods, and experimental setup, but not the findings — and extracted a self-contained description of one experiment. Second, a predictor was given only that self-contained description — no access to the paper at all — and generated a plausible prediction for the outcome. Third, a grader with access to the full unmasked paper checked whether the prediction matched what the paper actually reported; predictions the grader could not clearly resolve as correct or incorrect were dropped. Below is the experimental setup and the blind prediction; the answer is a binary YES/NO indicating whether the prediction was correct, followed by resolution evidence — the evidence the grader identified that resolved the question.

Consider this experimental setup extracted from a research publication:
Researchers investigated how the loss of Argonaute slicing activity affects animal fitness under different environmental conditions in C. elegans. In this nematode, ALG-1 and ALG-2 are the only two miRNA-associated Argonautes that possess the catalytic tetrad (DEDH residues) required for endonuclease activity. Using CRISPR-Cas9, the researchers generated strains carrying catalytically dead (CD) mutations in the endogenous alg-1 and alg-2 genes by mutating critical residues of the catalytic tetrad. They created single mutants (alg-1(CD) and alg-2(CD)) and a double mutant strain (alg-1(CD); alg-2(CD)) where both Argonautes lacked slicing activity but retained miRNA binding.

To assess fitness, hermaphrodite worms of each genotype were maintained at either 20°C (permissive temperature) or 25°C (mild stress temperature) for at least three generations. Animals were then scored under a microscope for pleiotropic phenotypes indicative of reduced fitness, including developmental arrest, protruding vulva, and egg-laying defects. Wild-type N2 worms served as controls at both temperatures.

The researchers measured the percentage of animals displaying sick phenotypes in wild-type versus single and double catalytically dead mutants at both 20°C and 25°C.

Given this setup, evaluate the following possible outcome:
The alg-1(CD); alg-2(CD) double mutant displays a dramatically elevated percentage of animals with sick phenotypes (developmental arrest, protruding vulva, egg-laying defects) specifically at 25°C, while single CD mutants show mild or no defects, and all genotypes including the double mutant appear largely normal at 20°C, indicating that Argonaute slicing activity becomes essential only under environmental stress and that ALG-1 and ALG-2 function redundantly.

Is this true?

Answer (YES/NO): YES